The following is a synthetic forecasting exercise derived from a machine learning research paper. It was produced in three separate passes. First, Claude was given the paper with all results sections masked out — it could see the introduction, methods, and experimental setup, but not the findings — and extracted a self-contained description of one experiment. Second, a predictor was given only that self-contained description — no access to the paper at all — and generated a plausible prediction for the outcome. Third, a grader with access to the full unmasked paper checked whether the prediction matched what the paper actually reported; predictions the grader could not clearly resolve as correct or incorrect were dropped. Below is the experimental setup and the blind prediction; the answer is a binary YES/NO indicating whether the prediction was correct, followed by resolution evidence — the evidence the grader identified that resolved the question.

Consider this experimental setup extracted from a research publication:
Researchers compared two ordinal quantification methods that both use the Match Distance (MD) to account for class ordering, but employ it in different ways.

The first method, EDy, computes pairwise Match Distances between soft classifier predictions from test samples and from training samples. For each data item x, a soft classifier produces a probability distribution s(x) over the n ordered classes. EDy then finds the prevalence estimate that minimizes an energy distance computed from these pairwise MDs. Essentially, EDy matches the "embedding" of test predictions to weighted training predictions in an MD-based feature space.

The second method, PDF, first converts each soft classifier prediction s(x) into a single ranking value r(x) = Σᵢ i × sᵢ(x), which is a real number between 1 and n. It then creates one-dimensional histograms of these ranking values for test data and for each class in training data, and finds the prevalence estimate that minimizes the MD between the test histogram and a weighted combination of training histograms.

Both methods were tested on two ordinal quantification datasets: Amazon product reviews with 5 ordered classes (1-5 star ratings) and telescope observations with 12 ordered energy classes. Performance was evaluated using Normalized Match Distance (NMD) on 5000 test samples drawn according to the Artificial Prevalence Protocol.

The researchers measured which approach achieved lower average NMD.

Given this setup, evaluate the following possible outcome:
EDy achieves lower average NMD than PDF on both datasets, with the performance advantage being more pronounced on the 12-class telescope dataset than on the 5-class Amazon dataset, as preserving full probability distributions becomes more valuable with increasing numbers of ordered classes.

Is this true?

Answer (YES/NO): YES